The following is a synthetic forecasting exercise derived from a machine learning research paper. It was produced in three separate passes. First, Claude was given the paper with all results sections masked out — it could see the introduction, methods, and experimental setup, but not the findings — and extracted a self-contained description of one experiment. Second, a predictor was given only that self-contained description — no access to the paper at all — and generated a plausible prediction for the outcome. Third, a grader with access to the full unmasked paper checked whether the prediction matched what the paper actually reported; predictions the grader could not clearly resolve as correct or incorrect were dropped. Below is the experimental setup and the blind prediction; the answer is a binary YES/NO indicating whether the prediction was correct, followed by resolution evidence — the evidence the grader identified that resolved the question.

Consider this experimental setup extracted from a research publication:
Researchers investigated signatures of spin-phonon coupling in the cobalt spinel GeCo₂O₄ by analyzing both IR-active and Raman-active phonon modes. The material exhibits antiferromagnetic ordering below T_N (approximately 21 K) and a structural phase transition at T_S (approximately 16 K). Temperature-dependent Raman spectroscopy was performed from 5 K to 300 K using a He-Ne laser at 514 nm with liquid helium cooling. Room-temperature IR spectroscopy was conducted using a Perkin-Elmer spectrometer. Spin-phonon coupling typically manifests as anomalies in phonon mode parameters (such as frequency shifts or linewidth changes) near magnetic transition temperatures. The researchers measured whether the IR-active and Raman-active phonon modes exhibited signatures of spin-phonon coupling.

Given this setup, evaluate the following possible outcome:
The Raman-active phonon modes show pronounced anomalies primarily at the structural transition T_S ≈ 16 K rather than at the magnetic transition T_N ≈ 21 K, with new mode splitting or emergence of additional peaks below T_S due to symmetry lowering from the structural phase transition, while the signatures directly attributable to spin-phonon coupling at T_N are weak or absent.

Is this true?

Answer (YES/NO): NO